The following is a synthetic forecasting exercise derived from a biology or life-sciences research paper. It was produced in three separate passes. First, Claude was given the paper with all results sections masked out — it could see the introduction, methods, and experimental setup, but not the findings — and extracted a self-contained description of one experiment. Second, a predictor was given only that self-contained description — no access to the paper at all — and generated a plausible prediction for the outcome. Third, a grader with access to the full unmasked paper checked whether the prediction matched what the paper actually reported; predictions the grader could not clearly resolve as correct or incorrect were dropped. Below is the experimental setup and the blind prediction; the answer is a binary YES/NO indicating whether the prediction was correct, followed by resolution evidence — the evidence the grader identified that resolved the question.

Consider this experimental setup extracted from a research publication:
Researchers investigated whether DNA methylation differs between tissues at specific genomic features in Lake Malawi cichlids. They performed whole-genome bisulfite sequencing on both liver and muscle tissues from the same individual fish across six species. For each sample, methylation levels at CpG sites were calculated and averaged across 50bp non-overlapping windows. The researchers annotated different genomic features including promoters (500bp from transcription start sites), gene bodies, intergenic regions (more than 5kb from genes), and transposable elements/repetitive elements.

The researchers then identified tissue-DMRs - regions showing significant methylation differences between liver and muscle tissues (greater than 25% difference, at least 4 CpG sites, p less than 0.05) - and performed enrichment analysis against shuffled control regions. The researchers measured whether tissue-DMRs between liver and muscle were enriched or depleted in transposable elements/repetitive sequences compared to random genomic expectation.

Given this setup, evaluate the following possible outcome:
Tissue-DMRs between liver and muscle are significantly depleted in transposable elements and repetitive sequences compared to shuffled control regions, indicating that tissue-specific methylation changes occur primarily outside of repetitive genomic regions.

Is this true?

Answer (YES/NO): YES